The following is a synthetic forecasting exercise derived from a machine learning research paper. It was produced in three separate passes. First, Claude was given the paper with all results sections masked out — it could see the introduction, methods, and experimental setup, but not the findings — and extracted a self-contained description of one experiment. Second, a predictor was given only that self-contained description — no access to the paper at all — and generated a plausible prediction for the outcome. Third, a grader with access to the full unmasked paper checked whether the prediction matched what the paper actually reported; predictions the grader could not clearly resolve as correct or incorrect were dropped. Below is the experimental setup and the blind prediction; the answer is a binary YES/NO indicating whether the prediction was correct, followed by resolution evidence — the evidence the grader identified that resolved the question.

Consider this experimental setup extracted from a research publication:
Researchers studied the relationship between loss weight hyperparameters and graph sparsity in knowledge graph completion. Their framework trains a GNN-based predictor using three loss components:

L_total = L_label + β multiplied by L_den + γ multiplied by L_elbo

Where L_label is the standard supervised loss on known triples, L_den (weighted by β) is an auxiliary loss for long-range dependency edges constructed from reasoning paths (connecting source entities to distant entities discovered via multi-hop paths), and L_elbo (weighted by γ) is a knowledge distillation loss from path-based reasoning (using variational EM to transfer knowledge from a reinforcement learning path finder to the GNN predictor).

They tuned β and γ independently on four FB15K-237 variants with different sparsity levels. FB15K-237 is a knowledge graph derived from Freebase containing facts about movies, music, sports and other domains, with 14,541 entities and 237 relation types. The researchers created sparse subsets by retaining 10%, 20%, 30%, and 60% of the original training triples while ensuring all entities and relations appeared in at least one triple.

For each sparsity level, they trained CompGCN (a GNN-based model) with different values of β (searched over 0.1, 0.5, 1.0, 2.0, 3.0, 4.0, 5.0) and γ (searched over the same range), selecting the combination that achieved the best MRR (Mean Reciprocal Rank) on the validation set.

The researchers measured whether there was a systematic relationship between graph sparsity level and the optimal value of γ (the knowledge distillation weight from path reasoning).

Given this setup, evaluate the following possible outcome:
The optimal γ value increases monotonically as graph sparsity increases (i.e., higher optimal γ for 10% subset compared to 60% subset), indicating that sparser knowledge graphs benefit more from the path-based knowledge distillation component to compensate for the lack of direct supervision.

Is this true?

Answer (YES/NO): NO